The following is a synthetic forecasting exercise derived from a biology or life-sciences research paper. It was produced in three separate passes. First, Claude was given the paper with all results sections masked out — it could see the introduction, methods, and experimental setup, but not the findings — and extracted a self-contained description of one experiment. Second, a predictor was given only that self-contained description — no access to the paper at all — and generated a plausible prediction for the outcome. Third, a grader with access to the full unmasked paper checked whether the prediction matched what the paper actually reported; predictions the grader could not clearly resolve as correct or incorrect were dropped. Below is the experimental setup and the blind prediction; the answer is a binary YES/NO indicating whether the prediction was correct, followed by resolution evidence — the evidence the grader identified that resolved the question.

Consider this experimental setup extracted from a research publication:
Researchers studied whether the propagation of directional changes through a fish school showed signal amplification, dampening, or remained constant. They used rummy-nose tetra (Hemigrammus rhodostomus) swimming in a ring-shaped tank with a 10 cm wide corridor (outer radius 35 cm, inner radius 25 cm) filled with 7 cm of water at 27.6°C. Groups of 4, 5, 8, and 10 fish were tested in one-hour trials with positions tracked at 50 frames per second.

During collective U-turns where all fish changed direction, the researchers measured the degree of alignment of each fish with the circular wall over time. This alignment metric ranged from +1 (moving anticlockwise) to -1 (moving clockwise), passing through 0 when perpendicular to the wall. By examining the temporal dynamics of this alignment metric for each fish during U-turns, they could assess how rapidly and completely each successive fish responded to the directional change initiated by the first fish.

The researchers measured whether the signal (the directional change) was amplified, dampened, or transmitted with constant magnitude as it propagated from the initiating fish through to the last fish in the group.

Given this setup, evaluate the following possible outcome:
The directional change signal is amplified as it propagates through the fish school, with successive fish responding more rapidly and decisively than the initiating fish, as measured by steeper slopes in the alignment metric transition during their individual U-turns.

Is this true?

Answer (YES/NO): NO